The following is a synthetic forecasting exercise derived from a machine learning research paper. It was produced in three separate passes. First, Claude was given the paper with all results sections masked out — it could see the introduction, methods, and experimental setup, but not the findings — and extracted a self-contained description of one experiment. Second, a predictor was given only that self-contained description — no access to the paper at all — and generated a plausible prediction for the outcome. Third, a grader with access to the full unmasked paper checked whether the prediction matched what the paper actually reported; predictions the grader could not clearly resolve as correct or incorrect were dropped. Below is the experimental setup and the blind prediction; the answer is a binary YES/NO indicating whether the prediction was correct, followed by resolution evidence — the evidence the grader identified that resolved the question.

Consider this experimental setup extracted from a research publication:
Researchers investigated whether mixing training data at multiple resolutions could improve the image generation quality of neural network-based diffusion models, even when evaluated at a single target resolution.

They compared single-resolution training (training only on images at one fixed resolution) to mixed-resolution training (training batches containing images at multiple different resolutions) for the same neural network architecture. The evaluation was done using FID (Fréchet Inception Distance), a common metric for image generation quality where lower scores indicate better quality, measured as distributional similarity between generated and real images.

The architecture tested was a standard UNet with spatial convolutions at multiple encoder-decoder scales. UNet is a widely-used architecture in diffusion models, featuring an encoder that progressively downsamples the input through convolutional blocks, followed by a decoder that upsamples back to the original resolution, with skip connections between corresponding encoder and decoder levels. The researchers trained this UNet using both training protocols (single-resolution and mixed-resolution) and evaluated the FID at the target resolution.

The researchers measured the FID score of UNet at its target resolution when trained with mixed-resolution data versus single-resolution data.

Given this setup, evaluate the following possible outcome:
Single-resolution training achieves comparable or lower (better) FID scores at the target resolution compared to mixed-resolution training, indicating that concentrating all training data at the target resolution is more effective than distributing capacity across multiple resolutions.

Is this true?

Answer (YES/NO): YES